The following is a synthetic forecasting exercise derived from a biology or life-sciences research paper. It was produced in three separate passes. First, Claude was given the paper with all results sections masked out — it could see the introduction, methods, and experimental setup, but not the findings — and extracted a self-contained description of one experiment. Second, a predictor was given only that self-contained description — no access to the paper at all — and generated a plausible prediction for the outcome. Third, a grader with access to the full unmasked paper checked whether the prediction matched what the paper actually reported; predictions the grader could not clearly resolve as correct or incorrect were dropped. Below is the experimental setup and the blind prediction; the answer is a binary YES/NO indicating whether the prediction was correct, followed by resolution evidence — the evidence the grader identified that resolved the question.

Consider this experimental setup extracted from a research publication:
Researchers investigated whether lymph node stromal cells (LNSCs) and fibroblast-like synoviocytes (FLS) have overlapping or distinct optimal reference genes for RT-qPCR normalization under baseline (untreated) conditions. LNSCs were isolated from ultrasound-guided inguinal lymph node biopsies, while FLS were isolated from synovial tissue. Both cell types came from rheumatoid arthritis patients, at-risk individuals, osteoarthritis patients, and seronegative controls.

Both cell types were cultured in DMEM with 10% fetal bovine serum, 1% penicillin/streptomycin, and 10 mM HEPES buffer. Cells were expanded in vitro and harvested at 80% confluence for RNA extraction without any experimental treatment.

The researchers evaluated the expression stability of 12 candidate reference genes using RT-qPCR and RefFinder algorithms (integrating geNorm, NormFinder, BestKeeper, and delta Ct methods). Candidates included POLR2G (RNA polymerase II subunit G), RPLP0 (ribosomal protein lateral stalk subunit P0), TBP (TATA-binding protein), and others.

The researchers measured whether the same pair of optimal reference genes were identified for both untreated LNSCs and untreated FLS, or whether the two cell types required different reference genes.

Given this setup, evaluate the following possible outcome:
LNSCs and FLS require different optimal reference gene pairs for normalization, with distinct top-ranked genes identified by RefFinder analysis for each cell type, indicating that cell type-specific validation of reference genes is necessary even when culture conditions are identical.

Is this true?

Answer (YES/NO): YES